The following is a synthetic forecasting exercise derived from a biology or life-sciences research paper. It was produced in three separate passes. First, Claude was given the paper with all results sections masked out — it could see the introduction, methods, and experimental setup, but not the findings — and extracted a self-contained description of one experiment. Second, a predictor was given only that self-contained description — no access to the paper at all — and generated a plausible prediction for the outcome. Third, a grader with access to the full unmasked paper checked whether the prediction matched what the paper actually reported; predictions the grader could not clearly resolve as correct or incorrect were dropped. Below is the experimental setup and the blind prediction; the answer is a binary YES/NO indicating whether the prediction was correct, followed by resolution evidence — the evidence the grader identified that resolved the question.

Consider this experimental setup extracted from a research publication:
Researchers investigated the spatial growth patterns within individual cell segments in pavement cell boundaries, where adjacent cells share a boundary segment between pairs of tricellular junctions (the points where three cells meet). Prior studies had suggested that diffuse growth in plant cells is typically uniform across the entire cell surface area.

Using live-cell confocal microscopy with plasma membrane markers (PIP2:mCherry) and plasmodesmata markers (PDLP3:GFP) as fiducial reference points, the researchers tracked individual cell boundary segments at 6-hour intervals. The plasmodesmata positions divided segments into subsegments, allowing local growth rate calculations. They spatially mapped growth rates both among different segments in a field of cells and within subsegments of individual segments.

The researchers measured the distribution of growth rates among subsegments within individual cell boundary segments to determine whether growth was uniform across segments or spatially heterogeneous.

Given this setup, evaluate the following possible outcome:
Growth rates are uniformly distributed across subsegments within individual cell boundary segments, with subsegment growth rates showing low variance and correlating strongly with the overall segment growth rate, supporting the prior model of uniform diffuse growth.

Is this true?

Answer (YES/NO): NO